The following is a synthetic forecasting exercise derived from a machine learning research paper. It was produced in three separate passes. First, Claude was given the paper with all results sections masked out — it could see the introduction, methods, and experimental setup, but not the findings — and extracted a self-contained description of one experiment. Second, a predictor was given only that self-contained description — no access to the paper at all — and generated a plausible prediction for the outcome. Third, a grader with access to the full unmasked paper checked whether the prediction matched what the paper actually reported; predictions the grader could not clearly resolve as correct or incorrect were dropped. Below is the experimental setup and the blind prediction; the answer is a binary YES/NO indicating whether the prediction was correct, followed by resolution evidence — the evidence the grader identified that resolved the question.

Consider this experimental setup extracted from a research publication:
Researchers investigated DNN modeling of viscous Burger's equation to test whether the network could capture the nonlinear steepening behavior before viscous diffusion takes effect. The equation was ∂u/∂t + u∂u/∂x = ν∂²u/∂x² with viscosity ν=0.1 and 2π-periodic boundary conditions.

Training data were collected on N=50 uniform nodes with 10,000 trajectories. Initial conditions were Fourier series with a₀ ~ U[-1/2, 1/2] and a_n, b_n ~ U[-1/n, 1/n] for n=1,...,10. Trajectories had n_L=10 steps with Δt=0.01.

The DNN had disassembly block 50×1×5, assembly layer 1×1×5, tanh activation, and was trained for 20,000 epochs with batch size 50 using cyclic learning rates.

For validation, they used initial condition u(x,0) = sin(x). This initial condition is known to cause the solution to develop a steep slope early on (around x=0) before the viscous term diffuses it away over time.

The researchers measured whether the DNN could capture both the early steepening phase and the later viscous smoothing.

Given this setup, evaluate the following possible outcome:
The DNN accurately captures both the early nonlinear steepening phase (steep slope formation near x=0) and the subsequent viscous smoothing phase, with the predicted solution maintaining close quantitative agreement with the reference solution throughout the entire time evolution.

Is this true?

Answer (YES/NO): YES